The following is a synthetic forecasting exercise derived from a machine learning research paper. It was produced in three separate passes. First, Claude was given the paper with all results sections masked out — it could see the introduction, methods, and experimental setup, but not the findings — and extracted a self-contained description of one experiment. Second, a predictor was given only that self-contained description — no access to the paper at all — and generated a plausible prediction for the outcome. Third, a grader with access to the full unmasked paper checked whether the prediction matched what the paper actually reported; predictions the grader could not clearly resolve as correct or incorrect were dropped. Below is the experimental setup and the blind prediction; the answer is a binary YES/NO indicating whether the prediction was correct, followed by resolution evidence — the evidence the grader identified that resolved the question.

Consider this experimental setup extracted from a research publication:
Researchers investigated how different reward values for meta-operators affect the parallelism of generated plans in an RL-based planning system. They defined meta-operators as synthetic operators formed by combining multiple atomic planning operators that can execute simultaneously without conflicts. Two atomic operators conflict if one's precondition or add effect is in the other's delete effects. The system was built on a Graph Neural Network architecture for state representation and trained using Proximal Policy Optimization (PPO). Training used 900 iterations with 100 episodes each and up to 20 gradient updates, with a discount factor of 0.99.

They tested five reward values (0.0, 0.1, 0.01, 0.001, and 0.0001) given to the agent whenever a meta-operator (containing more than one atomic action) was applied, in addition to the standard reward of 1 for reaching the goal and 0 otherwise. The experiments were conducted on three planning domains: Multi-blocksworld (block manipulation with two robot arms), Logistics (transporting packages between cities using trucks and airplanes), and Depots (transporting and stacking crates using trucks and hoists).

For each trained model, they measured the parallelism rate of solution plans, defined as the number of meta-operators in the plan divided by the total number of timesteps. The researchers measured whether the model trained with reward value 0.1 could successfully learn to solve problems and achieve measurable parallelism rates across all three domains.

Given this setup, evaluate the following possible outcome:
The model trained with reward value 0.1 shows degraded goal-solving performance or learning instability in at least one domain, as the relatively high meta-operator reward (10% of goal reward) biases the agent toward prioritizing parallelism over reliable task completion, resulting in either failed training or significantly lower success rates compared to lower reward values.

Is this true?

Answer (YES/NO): YES